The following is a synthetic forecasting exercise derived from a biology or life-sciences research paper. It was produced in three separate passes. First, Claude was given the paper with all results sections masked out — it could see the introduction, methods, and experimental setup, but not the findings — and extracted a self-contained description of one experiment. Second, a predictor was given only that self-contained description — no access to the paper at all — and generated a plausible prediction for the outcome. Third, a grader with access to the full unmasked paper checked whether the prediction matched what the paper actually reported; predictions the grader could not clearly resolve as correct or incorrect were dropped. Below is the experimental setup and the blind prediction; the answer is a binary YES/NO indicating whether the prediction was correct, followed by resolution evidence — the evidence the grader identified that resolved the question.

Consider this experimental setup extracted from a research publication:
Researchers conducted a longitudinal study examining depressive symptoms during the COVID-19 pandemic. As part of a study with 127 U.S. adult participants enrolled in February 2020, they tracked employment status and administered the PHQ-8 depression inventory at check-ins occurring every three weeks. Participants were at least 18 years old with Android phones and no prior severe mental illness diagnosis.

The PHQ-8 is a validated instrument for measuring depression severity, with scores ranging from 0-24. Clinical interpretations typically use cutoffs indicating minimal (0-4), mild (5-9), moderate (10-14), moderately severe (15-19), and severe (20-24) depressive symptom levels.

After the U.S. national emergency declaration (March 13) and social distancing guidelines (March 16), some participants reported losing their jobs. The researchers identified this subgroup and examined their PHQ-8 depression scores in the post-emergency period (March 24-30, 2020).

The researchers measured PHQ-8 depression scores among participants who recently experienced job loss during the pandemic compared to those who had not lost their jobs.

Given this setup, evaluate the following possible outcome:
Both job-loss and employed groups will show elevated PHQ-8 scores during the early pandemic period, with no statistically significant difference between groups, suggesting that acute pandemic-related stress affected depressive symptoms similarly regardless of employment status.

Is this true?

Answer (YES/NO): NO